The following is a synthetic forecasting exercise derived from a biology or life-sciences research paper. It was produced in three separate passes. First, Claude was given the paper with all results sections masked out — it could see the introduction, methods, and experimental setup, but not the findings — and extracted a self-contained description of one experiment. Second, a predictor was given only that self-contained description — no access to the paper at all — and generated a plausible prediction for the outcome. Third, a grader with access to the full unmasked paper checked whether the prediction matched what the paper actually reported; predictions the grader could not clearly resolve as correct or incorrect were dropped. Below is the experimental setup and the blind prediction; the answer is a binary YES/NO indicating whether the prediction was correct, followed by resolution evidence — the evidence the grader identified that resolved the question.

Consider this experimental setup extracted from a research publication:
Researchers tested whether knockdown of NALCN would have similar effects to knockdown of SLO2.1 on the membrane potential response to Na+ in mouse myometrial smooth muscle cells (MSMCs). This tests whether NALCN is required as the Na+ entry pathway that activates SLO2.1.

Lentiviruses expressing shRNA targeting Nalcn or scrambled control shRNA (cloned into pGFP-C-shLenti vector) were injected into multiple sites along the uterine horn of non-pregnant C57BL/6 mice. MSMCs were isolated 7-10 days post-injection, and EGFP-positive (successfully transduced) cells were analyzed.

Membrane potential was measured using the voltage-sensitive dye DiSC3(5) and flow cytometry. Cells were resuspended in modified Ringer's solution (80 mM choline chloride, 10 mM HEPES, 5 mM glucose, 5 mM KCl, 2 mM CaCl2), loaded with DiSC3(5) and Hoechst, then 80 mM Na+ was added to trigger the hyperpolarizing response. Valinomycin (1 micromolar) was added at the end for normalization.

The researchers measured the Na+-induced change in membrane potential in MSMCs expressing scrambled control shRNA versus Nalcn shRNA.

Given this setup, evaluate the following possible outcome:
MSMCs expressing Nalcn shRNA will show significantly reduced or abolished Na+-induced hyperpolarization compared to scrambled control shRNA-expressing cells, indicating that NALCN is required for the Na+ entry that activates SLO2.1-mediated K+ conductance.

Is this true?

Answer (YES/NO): YES